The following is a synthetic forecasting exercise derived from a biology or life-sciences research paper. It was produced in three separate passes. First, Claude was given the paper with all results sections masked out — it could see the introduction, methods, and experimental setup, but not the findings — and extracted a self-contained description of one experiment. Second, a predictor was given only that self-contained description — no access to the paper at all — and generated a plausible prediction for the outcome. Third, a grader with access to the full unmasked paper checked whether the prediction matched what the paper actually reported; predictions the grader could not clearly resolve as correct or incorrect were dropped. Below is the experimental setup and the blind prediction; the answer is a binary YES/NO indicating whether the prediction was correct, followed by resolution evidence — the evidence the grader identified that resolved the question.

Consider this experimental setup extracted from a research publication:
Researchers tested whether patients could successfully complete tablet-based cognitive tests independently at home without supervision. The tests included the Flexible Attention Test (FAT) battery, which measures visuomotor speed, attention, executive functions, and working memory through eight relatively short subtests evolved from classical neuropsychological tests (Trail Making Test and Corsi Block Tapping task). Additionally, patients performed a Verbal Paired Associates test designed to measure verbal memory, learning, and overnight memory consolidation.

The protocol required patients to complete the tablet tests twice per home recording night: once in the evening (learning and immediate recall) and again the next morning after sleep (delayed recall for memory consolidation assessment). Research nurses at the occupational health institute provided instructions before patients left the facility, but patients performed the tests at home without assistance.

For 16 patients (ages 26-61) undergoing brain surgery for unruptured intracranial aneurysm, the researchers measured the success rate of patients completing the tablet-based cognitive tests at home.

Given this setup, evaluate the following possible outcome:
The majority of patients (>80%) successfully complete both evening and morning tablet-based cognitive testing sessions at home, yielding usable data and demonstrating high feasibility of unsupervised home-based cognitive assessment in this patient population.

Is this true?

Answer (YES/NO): YES